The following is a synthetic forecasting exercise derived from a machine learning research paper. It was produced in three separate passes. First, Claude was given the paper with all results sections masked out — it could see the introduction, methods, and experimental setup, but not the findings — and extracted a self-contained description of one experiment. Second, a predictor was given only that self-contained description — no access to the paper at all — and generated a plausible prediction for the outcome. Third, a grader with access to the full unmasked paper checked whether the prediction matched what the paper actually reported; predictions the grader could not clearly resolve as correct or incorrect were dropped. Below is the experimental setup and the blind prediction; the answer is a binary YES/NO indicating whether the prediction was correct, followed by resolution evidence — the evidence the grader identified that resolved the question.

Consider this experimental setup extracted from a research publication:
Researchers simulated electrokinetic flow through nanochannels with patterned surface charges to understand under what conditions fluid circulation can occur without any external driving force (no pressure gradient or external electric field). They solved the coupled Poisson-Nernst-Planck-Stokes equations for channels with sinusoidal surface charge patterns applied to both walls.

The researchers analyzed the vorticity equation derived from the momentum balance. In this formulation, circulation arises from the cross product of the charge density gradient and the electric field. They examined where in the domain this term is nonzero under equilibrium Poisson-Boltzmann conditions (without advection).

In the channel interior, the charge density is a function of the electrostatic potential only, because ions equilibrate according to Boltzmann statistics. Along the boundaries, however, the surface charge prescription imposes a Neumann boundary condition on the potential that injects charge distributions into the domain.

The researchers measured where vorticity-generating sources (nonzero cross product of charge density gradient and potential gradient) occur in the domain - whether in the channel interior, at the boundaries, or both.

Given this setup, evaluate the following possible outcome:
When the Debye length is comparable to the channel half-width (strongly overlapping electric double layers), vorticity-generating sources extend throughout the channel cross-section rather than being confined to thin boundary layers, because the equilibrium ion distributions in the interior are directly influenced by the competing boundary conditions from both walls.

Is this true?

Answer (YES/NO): NO